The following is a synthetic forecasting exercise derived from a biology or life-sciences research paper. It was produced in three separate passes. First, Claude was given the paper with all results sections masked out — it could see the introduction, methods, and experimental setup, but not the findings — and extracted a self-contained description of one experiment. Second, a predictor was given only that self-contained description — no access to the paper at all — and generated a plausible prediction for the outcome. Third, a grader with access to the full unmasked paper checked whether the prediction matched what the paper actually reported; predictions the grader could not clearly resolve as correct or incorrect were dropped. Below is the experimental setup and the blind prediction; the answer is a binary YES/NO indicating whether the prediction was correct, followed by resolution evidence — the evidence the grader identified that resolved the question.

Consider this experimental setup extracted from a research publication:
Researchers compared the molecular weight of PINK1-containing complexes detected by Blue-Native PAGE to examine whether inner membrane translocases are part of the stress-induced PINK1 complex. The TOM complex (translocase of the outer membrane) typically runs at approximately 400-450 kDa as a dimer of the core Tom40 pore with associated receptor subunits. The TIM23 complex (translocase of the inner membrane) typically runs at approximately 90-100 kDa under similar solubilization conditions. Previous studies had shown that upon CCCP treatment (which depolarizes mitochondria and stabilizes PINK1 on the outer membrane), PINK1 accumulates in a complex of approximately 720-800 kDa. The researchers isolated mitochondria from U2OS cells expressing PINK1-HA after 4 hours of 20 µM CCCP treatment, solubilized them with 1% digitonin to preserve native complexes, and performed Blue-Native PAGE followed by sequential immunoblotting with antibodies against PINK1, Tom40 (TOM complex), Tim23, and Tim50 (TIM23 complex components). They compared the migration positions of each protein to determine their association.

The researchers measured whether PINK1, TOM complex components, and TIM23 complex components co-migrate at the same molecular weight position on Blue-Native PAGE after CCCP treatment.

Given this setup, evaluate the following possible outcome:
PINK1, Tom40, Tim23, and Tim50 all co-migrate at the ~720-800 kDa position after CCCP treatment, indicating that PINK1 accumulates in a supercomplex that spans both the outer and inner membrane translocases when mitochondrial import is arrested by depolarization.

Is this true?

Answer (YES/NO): YES